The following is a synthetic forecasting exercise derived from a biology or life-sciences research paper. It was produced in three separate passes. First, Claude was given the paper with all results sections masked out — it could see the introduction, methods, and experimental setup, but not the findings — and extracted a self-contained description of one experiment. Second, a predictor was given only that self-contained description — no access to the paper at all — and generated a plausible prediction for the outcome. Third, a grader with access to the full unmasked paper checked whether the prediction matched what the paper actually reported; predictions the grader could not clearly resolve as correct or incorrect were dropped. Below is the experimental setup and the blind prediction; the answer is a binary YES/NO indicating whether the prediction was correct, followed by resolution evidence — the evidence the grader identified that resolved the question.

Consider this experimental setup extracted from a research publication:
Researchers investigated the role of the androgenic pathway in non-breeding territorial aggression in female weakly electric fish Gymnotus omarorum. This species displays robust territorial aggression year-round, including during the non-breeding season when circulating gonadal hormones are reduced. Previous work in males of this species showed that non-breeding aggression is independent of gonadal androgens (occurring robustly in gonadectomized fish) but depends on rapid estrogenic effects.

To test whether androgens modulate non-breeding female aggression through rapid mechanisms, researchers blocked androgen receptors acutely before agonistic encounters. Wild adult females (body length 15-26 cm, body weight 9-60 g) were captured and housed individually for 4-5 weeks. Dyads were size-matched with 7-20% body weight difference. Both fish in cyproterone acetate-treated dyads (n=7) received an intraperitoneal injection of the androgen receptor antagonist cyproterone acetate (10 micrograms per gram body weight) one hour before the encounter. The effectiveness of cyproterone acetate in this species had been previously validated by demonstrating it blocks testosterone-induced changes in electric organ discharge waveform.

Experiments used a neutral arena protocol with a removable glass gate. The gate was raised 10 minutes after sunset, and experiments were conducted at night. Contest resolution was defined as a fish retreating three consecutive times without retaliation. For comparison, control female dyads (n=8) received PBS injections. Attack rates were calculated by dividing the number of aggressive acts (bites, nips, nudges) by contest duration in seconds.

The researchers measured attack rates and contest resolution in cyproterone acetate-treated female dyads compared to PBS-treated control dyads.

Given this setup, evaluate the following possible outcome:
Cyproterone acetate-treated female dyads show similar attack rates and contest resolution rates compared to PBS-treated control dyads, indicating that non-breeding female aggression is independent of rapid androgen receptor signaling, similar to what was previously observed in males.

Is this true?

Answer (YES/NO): YES